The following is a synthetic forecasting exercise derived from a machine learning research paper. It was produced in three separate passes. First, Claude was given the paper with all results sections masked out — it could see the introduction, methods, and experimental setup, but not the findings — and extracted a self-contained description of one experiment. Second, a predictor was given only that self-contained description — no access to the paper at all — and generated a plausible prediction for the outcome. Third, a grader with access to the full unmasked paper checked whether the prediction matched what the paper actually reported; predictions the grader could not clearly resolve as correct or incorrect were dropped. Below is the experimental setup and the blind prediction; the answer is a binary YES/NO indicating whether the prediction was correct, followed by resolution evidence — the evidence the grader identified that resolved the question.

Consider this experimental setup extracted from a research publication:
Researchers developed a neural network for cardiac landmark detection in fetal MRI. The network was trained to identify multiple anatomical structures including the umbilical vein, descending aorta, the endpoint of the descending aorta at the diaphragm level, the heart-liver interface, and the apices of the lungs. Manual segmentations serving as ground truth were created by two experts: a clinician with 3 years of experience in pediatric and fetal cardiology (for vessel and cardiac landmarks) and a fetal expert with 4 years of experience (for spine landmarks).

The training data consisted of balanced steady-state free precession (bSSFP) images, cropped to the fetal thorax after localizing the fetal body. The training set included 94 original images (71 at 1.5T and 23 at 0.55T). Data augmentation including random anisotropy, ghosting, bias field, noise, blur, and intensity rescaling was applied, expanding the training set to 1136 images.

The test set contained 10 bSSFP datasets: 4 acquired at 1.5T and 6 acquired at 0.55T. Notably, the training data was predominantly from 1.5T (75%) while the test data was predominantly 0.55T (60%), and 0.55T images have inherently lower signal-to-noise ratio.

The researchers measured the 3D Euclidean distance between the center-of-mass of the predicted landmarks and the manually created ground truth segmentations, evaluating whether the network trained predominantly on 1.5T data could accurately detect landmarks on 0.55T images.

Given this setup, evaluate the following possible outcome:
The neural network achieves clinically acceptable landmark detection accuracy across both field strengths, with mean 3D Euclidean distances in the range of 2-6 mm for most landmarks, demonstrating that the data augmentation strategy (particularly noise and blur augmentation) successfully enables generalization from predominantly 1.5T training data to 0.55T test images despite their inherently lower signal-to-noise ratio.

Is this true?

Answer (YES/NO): YES